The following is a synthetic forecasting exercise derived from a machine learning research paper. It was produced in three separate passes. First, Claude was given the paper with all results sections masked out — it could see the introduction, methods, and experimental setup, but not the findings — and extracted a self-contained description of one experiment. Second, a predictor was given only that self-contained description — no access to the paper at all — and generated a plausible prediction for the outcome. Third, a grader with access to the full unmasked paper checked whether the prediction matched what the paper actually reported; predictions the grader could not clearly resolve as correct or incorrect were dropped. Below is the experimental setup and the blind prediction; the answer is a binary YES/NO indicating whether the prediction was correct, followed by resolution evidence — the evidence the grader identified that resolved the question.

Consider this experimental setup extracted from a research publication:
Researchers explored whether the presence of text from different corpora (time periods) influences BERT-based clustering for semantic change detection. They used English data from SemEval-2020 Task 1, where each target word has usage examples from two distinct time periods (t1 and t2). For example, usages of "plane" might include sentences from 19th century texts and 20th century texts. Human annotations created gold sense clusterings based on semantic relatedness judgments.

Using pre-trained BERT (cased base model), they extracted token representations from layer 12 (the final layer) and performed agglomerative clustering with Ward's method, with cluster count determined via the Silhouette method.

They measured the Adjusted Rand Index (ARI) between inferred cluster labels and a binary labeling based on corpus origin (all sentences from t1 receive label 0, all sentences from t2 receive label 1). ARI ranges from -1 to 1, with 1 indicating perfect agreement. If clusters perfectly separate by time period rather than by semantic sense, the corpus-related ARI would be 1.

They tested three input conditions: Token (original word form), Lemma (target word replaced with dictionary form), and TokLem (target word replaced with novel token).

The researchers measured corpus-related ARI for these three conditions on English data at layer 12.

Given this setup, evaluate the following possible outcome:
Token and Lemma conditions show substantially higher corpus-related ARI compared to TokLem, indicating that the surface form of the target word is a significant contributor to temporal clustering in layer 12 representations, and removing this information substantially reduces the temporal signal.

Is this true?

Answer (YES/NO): NO